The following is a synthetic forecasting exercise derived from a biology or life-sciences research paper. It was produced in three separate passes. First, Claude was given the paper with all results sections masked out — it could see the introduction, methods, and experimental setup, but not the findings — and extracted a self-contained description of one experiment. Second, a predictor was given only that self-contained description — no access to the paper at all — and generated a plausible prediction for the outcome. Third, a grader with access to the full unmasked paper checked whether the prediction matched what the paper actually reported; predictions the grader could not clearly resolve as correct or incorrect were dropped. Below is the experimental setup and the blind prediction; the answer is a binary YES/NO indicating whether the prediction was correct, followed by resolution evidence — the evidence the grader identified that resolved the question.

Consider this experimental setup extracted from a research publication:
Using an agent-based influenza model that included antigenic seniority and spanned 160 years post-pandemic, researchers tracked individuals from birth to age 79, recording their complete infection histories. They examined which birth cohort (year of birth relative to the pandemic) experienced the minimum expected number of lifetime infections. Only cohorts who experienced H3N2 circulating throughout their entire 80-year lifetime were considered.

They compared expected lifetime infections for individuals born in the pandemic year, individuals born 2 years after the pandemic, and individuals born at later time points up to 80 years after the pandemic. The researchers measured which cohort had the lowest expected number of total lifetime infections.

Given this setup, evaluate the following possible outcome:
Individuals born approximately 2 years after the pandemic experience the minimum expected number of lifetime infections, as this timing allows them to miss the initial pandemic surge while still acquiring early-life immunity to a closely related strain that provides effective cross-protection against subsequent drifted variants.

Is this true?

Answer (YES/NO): YES